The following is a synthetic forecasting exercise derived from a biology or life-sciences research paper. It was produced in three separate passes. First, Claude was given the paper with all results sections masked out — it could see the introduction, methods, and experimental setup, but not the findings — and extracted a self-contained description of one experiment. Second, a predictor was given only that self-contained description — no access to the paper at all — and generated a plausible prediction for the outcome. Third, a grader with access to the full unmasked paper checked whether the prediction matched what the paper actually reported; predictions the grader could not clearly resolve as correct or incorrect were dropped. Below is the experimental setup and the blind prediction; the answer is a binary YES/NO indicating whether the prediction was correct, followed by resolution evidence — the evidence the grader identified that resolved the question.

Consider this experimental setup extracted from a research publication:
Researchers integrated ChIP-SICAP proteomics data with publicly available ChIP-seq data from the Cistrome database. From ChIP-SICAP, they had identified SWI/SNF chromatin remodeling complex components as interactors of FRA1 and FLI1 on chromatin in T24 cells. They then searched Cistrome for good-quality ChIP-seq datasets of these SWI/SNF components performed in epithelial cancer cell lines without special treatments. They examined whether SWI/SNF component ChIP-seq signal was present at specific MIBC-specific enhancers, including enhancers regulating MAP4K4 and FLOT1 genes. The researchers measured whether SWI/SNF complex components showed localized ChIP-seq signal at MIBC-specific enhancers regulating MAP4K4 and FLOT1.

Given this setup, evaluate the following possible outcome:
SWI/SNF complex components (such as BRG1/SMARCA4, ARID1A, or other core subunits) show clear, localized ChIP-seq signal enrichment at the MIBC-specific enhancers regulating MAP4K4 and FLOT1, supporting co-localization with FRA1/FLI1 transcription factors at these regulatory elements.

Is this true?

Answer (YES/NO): YES